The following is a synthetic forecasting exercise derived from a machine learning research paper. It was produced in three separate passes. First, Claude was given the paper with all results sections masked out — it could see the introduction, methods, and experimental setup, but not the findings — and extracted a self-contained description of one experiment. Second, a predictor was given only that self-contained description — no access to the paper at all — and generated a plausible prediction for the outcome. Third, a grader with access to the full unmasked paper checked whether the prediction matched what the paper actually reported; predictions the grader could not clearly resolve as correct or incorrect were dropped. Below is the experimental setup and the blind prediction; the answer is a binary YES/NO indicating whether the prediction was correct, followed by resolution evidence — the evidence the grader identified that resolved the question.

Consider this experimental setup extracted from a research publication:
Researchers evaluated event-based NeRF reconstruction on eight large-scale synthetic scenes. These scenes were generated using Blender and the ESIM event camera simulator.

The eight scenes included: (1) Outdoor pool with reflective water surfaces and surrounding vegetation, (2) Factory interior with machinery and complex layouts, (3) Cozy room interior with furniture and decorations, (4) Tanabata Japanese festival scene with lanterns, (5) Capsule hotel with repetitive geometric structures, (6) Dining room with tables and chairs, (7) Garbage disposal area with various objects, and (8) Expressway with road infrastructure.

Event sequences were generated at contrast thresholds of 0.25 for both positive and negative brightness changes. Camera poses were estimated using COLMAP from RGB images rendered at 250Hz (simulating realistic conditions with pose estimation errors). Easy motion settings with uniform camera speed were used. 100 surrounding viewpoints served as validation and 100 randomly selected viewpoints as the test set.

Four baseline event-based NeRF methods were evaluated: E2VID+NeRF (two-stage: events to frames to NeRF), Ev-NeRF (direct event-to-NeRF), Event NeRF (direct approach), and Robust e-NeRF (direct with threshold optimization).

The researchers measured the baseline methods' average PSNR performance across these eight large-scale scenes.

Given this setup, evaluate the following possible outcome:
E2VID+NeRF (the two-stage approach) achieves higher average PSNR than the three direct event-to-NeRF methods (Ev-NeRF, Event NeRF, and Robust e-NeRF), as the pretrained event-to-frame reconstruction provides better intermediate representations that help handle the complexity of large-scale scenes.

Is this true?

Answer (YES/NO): NO